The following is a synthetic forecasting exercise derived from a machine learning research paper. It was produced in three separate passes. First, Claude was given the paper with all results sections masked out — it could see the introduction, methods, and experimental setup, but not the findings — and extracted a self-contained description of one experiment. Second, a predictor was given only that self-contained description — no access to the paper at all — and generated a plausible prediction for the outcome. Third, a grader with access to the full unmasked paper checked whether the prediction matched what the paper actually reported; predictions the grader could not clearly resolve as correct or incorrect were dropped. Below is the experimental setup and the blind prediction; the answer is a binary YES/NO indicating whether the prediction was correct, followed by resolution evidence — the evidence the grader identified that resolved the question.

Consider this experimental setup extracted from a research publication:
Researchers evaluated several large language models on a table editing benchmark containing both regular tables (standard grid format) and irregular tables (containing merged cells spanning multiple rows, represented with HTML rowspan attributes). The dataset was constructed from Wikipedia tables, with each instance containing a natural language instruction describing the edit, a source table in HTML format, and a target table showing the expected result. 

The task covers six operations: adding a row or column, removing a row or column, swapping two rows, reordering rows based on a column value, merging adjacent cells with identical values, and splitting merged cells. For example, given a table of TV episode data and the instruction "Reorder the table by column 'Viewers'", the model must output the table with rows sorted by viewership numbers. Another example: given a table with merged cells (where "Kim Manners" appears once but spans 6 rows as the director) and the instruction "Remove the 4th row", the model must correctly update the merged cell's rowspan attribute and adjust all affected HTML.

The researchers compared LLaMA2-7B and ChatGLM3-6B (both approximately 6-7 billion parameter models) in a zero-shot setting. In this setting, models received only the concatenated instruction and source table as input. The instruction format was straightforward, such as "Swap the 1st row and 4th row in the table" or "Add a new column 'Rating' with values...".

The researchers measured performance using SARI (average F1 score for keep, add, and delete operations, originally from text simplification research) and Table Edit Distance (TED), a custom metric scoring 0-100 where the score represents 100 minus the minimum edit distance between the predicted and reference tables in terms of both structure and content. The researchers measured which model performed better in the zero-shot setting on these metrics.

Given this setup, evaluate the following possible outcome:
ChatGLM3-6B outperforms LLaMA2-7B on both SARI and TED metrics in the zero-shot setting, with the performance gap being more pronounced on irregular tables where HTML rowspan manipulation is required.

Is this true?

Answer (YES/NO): NO